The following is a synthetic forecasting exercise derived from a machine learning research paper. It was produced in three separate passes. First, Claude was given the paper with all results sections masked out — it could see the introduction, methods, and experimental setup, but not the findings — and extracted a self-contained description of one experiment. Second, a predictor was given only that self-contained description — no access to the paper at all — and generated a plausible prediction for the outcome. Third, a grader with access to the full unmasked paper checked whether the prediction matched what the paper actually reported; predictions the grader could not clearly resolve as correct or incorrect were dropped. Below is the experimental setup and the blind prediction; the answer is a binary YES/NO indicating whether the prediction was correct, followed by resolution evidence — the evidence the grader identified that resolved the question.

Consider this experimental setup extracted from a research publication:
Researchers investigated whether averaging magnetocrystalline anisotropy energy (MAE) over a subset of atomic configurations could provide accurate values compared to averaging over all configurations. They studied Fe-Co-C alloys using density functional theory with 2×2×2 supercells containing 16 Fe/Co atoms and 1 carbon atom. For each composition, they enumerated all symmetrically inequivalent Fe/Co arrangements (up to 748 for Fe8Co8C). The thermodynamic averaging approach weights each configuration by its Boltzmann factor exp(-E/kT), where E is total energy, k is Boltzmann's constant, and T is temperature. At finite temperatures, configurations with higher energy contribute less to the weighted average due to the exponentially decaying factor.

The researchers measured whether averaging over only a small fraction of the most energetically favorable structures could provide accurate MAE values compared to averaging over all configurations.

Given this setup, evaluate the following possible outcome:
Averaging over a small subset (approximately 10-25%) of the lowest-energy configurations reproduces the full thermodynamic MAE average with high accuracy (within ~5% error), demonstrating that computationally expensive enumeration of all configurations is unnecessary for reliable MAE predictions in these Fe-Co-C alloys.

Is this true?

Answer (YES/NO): NO